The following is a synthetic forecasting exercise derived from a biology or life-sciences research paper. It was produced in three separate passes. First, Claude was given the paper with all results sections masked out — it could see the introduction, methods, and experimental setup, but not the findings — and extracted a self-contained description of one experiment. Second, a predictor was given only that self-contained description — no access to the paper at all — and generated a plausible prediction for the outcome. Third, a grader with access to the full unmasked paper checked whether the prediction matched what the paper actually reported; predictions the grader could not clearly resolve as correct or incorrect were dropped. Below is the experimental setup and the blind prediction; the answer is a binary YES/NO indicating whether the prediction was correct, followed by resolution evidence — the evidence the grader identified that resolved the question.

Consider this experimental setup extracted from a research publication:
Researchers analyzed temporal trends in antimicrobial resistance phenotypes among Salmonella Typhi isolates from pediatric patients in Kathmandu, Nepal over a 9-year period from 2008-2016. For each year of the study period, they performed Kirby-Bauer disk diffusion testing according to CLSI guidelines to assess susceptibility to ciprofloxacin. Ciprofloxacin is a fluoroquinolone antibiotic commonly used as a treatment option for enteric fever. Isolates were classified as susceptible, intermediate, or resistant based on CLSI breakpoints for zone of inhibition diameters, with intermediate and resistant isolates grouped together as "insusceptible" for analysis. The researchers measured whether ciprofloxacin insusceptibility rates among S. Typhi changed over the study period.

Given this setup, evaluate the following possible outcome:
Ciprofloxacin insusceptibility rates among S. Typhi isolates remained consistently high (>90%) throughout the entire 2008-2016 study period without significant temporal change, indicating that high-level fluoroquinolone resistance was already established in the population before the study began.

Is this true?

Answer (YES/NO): NO